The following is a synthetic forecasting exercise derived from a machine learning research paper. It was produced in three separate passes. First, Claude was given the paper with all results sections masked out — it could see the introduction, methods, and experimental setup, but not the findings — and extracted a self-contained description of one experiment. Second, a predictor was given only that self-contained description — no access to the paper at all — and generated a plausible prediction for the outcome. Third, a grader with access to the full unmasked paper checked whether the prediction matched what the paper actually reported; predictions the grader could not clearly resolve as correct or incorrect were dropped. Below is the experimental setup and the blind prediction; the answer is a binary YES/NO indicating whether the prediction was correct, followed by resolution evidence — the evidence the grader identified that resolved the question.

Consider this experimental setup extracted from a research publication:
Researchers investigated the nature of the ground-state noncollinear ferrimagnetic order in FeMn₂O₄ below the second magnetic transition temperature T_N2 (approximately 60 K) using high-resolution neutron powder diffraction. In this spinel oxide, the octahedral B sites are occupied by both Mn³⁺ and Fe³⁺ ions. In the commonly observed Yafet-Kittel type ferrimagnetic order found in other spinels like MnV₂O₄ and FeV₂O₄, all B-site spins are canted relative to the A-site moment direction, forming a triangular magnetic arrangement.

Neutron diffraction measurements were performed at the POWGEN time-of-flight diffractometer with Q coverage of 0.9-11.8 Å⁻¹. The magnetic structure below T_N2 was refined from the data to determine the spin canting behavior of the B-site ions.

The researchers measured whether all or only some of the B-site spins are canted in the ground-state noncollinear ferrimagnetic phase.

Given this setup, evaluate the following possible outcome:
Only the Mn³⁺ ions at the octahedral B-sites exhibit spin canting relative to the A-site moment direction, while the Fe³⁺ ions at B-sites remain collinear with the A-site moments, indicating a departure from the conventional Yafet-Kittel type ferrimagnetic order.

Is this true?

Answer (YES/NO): NO